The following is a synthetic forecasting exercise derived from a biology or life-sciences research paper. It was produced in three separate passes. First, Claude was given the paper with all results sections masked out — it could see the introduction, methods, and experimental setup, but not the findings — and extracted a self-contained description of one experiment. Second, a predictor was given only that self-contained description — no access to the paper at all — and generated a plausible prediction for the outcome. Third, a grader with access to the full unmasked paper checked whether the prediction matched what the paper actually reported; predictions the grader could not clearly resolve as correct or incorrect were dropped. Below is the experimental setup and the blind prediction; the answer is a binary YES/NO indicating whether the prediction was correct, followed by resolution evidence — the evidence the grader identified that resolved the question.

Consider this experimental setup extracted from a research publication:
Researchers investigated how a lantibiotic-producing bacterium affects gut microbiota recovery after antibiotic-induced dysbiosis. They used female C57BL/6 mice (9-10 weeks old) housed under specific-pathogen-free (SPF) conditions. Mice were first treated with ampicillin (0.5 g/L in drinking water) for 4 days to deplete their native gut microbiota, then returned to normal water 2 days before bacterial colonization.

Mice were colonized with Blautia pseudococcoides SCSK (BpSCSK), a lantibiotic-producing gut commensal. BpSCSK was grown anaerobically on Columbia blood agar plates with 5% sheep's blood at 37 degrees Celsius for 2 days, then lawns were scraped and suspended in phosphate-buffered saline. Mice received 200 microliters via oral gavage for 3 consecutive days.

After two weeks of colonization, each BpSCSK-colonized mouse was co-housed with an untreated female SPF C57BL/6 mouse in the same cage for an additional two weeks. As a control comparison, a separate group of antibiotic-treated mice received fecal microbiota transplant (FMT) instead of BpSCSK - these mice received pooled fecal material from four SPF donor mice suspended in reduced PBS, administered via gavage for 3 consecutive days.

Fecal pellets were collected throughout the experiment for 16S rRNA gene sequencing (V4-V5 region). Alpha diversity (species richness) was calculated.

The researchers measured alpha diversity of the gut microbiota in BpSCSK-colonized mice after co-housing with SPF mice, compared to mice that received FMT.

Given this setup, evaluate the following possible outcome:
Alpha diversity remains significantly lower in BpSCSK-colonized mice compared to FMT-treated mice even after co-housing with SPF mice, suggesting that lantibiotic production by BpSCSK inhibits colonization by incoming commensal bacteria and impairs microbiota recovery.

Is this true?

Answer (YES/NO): YES